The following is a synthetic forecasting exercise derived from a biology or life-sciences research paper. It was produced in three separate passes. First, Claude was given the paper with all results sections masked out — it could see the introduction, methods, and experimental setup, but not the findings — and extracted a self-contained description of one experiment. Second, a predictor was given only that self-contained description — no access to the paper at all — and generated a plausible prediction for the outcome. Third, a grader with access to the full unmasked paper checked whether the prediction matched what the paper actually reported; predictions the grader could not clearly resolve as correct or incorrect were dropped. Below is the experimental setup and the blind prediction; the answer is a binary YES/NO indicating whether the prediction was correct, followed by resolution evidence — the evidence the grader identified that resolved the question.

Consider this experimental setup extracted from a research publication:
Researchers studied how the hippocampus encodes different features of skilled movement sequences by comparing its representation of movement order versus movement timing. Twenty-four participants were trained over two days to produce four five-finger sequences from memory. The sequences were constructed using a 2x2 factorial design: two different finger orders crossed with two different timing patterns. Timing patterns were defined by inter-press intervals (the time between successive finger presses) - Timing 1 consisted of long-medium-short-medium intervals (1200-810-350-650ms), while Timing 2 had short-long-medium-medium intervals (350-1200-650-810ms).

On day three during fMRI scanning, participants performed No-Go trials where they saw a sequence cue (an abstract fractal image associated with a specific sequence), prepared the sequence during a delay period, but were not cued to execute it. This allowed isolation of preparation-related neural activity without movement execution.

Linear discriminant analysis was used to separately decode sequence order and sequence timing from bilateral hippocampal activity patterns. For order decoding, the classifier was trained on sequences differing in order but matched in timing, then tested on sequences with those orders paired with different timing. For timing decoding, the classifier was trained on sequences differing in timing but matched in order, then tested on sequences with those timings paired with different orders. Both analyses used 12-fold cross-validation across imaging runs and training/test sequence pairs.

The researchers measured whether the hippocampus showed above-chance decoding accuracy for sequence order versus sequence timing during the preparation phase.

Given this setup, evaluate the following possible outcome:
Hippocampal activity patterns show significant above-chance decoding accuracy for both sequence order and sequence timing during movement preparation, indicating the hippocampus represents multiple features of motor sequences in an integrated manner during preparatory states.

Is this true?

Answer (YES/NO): NO